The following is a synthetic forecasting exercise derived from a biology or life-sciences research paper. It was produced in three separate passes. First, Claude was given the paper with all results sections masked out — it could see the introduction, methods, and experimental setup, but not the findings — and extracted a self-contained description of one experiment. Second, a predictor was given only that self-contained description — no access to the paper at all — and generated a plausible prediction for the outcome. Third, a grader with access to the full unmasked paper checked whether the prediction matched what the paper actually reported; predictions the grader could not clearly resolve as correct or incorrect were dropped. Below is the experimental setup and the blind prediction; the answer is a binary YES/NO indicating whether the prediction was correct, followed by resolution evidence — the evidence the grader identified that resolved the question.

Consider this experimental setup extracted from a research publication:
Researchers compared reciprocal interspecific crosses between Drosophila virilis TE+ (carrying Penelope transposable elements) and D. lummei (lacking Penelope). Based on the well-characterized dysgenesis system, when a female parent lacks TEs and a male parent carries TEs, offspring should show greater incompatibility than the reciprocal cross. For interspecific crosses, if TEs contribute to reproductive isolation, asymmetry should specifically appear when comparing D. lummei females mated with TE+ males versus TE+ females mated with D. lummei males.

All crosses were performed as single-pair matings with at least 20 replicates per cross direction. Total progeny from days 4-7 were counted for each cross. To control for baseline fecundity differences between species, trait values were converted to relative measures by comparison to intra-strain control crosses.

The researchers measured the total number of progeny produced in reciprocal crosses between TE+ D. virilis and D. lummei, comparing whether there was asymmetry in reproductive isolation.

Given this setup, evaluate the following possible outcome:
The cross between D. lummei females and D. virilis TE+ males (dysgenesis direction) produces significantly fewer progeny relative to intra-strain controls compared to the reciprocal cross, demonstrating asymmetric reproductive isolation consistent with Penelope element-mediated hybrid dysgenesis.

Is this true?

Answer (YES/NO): NO